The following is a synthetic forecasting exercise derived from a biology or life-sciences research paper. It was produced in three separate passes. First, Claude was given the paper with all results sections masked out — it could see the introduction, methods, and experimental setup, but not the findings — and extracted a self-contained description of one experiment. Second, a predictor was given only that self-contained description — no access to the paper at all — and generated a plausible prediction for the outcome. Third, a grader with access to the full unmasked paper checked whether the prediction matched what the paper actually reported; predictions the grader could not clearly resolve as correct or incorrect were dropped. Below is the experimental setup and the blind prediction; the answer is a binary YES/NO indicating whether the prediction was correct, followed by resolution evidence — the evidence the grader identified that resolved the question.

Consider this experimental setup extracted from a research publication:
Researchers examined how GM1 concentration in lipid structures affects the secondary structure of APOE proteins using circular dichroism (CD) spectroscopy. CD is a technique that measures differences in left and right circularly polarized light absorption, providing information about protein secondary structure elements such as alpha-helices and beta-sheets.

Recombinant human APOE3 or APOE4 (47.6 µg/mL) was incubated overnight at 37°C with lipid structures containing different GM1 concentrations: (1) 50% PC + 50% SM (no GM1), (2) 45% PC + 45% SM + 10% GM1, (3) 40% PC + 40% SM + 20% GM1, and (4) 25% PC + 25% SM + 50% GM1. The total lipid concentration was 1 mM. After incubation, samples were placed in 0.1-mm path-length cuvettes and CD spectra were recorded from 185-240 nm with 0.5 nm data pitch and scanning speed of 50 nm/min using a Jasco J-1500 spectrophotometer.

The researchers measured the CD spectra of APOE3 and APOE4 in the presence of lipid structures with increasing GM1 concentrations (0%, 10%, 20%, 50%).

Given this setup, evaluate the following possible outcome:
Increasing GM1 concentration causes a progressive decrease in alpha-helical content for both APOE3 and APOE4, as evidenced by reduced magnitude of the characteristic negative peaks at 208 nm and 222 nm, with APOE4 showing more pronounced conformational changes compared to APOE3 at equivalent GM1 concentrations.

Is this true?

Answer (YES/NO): NO